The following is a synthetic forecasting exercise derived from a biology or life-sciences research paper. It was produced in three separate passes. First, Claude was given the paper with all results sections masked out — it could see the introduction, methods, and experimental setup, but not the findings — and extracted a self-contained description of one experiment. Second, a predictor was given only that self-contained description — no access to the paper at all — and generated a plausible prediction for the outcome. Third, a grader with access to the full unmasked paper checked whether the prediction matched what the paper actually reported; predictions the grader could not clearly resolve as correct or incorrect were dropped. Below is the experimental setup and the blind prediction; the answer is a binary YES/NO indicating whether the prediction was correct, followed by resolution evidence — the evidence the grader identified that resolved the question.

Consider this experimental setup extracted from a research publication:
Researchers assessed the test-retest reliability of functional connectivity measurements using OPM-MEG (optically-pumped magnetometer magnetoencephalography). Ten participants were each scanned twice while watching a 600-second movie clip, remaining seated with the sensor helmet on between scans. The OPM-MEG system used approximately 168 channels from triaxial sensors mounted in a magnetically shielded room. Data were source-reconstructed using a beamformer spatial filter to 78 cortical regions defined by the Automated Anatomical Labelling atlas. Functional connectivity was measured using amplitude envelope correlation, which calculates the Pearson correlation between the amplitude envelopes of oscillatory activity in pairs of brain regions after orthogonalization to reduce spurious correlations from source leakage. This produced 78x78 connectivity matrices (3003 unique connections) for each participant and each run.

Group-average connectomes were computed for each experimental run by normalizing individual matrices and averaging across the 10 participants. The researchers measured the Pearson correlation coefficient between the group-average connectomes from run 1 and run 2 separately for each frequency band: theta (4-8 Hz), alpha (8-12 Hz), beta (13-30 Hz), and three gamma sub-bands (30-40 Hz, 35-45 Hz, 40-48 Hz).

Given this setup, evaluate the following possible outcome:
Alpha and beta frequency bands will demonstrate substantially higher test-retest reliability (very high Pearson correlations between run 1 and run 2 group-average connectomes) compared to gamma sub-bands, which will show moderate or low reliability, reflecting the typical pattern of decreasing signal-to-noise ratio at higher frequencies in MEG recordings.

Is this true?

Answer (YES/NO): YES